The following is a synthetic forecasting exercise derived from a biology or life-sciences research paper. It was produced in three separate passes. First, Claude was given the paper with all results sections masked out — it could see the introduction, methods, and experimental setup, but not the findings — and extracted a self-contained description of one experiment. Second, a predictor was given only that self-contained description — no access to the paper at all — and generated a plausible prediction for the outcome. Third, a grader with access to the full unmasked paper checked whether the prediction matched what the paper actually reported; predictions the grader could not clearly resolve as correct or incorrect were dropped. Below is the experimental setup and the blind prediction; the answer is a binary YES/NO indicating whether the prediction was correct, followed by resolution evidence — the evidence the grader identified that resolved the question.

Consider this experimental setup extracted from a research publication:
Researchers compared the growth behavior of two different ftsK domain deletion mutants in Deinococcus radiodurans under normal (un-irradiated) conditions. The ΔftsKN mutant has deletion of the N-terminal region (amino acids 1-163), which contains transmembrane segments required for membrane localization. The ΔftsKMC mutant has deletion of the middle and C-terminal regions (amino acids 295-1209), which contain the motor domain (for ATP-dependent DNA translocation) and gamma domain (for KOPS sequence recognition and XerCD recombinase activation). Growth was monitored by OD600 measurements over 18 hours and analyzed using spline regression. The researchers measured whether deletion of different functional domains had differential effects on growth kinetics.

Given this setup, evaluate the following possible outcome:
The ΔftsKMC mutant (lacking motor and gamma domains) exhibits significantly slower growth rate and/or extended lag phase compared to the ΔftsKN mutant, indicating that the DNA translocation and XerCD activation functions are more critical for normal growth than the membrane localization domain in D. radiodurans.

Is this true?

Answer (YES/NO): YES